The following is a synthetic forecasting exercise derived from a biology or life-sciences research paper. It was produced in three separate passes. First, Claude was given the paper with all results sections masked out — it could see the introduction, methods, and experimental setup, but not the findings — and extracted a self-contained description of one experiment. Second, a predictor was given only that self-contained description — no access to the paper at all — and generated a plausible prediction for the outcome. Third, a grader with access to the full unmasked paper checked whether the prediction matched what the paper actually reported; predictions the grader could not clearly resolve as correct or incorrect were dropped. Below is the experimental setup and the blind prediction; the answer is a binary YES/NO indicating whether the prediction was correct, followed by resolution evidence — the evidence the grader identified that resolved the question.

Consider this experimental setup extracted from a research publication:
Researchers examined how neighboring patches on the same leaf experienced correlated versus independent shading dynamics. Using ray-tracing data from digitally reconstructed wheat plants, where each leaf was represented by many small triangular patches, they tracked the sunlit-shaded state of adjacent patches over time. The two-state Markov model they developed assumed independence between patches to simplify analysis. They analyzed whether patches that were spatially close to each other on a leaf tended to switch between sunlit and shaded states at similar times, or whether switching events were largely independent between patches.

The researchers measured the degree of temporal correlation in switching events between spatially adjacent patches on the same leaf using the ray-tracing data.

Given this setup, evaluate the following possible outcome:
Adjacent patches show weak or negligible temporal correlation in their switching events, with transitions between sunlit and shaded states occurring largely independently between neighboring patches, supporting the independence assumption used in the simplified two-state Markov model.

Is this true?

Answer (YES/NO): NO